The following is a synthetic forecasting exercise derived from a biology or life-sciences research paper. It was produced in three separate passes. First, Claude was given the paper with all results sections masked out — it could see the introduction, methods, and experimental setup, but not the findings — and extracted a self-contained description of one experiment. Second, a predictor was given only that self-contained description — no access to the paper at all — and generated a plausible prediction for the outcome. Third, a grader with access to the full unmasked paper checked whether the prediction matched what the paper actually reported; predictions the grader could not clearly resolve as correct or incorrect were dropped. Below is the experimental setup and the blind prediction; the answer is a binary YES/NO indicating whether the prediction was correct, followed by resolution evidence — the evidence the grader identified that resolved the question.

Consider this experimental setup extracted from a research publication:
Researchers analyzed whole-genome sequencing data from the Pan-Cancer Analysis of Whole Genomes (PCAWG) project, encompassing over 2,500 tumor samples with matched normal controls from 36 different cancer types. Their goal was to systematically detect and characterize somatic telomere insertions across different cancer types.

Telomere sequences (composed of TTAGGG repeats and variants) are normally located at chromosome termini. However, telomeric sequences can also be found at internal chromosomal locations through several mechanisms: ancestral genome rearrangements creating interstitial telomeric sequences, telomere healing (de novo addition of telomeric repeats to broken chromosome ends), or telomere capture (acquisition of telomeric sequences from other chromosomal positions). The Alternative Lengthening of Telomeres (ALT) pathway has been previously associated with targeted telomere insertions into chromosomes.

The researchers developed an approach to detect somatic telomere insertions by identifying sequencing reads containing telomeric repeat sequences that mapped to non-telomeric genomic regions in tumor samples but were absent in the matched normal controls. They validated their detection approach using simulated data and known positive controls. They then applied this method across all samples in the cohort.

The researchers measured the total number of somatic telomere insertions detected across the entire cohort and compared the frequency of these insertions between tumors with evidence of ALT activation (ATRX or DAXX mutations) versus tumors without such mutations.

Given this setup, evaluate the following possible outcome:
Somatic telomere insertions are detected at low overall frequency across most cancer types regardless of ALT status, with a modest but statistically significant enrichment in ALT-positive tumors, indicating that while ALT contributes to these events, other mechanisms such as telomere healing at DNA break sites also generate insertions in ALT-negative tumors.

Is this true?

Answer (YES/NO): NO